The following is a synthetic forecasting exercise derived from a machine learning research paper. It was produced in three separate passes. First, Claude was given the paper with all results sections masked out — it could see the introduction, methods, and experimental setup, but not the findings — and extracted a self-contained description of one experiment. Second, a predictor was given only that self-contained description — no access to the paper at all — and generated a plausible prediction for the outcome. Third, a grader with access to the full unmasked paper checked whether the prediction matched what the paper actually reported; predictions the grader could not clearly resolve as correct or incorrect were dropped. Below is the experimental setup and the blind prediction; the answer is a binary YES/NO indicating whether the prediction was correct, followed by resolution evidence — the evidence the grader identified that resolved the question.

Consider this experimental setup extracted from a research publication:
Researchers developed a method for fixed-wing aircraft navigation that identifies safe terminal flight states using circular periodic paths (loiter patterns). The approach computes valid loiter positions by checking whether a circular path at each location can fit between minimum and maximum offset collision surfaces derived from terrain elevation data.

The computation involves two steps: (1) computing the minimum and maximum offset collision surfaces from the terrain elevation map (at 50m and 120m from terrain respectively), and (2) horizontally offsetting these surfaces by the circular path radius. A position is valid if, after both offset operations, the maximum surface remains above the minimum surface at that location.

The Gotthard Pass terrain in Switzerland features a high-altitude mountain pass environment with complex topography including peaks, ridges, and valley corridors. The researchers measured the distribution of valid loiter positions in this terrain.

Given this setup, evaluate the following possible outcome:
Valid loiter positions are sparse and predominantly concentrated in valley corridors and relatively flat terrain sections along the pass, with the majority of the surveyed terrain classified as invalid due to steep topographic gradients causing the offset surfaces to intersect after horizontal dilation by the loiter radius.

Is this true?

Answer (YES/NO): NO